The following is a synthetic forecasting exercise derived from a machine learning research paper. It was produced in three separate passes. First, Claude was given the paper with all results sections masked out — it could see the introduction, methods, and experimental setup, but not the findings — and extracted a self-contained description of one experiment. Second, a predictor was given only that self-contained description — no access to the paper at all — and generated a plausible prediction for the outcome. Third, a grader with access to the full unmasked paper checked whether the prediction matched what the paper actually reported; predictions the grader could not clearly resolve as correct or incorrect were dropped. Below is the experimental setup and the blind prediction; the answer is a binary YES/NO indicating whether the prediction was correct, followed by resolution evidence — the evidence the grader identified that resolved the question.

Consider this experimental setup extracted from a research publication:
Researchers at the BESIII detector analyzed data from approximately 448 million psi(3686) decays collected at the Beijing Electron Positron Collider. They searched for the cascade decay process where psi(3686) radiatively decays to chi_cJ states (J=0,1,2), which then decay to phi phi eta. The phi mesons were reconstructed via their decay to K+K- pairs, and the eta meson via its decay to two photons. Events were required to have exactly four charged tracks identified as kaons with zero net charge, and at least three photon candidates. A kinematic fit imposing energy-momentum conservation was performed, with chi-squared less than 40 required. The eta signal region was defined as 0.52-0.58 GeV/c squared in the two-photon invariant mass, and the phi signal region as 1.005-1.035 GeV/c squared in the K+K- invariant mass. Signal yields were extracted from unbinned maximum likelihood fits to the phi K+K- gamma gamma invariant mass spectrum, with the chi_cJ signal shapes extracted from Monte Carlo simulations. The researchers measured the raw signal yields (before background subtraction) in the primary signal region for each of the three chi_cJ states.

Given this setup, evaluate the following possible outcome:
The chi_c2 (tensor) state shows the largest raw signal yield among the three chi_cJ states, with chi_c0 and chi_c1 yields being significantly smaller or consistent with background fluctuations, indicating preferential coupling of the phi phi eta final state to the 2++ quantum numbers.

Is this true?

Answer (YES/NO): NO